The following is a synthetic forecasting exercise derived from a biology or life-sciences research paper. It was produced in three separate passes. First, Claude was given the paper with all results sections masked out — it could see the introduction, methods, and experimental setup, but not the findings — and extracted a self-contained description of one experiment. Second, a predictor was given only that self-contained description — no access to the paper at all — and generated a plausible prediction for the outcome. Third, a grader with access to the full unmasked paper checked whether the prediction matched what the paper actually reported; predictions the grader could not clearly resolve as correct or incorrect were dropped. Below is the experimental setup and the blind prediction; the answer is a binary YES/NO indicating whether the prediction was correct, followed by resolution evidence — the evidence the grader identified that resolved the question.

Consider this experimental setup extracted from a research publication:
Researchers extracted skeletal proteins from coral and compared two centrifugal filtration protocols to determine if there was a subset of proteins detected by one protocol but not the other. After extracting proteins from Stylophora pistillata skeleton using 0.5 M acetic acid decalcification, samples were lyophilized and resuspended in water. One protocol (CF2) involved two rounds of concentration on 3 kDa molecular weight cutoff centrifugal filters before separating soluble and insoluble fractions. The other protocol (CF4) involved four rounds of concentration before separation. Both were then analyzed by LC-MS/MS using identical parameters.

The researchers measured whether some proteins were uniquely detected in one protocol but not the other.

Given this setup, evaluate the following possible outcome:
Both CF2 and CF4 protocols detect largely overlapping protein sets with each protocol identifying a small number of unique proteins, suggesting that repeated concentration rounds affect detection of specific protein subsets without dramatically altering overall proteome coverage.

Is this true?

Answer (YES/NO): NO